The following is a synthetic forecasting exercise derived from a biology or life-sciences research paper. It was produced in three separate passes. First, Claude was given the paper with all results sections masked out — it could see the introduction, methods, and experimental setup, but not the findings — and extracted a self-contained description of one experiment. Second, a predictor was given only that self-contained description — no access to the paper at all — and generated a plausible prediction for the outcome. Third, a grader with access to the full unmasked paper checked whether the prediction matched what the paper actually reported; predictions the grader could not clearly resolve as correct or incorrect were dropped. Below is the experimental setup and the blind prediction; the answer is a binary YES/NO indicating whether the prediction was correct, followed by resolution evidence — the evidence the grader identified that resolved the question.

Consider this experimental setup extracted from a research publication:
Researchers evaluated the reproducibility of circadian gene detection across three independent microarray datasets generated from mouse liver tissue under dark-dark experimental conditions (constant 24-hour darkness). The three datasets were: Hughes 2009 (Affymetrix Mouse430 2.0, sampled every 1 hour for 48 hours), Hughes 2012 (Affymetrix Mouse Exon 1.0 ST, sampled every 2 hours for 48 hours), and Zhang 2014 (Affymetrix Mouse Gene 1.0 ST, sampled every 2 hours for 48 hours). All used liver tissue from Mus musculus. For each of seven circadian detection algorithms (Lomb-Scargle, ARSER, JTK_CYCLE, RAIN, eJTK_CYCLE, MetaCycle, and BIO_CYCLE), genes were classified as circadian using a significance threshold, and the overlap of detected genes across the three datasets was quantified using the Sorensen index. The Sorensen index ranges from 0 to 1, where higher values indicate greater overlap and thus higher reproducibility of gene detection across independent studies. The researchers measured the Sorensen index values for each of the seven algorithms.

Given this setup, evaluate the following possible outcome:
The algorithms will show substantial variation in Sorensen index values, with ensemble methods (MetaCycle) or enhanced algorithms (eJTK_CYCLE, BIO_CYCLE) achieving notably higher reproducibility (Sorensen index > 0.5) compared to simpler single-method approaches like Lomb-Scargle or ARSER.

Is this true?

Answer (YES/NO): NO